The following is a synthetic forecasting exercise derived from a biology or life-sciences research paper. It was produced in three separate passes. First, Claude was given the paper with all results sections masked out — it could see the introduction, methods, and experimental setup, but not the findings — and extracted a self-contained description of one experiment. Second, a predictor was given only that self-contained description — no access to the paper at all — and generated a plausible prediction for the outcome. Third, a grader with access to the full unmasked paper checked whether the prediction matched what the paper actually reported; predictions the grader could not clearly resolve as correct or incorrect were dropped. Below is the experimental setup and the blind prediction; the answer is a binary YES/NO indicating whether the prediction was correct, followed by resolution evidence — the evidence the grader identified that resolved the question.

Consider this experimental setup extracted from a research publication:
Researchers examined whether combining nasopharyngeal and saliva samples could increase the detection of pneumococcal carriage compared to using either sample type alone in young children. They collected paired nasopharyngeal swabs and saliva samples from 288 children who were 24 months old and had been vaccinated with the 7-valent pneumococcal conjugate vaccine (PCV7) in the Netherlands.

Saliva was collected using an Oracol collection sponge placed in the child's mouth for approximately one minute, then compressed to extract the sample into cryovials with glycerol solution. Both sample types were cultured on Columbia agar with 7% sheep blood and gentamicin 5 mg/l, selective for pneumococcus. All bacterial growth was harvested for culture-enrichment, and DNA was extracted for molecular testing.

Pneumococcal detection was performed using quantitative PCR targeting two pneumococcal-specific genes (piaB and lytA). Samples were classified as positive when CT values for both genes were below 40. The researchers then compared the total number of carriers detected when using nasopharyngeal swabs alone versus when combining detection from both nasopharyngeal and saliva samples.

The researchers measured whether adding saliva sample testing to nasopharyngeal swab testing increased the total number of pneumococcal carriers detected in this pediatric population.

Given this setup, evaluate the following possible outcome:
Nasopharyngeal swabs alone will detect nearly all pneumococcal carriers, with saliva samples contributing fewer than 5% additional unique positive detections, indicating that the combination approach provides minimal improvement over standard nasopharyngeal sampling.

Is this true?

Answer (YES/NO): NO